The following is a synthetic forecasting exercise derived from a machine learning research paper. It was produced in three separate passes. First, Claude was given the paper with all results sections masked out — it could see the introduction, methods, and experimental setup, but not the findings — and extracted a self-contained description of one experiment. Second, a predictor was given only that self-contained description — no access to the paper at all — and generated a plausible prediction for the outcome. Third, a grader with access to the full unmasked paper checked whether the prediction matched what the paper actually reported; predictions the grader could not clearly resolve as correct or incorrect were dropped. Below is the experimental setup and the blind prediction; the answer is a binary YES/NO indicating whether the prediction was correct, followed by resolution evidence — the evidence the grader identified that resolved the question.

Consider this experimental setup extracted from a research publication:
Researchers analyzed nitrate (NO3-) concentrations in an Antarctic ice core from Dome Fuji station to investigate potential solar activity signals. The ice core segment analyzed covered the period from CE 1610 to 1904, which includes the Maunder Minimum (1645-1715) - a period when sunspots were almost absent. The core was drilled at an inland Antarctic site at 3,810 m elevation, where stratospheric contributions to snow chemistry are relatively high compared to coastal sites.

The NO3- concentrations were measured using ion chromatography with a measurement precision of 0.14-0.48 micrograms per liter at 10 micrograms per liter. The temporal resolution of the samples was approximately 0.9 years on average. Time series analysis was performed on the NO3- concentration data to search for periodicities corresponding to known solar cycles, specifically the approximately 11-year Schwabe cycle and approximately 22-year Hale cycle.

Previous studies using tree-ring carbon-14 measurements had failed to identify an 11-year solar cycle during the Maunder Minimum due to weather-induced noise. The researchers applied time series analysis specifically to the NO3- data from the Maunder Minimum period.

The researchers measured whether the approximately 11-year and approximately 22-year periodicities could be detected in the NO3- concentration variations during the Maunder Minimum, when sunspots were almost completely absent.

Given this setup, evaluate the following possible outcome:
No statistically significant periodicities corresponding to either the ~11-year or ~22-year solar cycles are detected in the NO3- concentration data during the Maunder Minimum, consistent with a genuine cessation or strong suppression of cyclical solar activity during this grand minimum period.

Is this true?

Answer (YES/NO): NO